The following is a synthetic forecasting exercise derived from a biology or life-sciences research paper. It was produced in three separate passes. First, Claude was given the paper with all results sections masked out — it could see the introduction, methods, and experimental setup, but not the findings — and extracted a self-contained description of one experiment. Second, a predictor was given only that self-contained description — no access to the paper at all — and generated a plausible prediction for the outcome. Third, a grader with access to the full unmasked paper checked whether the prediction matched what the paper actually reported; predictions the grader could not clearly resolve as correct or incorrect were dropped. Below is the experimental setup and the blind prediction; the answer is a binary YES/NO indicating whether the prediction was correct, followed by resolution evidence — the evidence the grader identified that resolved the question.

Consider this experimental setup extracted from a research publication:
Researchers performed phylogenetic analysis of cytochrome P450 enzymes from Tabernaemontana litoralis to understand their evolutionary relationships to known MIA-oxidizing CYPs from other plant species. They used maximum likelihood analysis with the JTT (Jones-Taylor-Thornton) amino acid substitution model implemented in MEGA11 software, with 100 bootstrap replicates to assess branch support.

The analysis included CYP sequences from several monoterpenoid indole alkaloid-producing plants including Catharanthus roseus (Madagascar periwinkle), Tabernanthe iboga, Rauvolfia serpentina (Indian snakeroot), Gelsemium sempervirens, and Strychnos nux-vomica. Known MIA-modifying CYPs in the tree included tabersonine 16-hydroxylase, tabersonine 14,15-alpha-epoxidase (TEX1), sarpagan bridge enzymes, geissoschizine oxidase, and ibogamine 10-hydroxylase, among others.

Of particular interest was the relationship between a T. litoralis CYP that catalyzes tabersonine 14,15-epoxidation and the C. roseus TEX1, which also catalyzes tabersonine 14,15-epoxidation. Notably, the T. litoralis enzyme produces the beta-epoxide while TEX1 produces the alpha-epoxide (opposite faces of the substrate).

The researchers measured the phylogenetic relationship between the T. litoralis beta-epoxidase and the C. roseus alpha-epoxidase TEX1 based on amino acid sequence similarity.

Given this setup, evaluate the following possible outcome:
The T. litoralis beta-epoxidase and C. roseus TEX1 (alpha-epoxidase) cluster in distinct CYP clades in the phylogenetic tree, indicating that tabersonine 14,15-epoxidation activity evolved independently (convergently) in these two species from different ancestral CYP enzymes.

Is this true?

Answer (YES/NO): YES